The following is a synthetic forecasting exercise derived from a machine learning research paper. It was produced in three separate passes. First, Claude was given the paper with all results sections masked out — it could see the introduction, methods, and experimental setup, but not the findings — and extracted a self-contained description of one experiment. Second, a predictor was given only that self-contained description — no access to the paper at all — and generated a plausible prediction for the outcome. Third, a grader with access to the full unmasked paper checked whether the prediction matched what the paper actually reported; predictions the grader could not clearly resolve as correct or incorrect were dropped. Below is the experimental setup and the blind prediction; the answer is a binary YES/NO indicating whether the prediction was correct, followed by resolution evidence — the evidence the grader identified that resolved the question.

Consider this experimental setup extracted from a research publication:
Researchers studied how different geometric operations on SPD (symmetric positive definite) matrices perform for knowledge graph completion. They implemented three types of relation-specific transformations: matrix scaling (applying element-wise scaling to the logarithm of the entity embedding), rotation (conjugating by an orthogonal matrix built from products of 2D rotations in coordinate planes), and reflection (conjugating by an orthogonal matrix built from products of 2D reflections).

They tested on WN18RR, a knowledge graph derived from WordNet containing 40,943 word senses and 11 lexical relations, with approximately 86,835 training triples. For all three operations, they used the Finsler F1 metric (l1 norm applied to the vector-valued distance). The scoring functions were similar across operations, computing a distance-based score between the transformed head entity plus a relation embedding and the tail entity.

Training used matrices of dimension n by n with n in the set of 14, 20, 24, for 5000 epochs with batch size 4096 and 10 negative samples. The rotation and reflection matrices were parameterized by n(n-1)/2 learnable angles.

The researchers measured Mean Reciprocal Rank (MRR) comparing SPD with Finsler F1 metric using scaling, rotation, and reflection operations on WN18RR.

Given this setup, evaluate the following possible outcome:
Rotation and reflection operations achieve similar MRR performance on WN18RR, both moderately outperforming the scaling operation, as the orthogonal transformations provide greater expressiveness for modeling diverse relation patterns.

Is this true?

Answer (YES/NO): NO